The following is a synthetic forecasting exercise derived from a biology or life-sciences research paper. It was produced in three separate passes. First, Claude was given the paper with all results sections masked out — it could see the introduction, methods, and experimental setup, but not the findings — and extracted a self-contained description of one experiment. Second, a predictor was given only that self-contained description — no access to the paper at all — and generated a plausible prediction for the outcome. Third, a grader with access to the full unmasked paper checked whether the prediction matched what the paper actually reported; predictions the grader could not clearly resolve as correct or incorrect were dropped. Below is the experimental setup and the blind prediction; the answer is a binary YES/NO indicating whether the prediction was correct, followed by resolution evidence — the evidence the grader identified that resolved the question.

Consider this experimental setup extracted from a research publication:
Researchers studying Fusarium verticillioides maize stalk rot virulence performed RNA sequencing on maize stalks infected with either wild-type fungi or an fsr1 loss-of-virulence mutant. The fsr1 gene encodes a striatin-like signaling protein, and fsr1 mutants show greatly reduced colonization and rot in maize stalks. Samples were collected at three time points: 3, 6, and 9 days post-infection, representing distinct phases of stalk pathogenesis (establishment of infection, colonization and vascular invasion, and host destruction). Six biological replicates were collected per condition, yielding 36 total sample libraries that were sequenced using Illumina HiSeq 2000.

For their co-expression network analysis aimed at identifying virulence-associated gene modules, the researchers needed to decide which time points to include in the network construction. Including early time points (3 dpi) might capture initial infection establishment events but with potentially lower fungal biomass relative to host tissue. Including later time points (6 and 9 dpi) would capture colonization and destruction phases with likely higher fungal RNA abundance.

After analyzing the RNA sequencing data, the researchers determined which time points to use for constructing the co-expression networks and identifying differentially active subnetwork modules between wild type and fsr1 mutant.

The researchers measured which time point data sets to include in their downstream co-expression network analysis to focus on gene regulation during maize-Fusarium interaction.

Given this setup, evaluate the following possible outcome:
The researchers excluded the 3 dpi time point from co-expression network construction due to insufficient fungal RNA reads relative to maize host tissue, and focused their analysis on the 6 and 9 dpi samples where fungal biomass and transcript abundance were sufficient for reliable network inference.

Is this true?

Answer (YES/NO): NO